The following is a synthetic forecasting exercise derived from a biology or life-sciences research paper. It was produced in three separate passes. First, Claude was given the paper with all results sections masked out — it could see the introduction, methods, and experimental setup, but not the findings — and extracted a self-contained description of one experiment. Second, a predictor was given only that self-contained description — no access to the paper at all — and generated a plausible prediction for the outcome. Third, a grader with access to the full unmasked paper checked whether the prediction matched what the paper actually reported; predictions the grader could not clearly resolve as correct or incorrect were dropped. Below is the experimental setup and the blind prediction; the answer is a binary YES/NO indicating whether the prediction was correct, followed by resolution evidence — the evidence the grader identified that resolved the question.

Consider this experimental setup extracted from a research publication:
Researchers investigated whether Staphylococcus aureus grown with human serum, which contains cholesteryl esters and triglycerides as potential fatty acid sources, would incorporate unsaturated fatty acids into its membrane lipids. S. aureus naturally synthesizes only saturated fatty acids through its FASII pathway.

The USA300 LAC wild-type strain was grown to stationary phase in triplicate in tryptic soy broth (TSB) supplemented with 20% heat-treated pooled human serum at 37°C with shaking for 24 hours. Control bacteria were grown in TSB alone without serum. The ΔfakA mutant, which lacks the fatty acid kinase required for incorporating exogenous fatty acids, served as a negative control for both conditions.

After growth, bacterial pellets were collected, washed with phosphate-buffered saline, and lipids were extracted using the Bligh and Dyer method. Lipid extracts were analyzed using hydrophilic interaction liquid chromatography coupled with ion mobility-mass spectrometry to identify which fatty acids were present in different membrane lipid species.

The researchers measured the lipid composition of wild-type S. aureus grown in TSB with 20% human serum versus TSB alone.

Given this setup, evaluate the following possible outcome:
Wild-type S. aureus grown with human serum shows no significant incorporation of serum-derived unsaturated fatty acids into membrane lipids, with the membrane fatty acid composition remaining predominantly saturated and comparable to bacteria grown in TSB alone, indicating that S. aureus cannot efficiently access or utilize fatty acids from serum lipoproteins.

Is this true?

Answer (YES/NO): NO